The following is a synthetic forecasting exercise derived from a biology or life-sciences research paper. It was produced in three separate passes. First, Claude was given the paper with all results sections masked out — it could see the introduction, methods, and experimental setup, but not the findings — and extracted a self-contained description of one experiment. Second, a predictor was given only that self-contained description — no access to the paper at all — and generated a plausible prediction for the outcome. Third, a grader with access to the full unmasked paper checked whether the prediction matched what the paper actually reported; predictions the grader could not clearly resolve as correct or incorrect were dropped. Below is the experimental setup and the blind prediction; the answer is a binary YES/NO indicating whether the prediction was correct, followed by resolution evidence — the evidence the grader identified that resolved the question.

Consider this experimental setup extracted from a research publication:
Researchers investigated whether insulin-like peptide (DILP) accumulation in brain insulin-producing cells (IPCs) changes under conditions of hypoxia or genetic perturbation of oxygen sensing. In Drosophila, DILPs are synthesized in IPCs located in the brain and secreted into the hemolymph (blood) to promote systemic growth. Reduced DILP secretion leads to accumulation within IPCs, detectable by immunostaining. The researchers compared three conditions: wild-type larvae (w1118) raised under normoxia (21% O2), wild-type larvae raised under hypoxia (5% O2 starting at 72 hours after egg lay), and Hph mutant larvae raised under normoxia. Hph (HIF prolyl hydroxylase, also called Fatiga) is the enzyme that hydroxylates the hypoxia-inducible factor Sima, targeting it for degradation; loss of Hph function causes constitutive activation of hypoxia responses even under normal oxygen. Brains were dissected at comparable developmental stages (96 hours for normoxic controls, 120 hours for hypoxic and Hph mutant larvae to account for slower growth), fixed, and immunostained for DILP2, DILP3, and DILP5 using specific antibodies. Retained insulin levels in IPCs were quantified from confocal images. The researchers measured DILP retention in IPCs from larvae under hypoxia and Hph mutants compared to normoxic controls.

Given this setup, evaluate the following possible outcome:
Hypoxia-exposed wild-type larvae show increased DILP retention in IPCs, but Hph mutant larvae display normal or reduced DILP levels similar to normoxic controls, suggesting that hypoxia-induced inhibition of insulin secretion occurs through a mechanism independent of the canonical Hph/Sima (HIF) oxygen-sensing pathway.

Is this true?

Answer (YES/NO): NO